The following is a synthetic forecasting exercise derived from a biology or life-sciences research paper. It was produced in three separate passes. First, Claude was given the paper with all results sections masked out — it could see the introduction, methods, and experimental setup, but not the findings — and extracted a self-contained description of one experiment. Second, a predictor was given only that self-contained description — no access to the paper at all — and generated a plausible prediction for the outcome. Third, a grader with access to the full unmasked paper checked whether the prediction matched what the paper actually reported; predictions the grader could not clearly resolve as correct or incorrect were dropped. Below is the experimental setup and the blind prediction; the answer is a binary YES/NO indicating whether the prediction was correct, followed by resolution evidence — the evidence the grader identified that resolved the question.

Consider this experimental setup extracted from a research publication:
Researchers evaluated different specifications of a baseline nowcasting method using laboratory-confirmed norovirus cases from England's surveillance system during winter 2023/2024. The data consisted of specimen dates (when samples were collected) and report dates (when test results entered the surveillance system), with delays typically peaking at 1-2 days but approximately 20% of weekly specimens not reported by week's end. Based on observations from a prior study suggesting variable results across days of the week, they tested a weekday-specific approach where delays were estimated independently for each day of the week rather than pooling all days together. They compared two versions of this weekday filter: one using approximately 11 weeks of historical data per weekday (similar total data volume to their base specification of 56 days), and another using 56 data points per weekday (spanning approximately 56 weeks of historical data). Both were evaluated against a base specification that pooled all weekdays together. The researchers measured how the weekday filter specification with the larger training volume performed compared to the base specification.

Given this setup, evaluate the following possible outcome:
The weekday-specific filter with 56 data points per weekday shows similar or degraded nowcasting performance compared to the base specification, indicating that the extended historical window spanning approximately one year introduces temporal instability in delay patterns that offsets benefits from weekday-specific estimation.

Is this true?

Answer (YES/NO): YES